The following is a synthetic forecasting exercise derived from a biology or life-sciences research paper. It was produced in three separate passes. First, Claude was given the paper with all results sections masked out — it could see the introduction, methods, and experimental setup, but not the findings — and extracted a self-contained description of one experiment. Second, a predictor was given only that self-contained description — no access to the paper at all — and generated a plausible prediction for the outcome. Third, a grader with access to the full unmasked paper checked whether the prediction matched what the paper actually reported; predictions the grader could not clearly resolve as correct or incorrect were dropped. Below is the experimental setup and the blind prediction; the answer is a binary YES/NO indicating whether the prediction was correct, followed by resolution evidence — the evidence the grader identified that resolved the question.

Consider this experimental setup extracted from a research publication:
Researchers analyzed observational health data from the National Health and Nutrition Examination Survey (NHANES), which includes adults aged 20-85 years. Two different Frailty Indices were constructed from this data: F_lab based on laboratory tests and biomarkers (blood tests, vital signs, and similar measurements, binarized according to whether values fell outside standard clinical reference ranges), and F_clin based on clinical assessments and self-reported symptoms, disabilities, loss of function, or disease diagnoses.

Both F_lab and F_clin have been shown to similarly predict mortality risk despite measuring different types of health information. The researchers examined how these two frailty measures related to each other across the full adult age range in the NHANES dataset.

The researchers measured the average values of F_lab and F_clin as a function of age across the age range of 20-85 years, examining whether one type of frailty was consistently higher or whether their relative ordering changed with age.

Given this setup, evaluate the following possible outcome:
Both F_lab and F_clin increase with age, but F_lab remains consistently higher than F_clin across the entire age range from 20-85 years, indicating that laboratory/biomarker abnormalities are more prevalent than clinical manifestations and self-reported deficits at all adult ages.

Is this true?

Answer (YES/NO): NO